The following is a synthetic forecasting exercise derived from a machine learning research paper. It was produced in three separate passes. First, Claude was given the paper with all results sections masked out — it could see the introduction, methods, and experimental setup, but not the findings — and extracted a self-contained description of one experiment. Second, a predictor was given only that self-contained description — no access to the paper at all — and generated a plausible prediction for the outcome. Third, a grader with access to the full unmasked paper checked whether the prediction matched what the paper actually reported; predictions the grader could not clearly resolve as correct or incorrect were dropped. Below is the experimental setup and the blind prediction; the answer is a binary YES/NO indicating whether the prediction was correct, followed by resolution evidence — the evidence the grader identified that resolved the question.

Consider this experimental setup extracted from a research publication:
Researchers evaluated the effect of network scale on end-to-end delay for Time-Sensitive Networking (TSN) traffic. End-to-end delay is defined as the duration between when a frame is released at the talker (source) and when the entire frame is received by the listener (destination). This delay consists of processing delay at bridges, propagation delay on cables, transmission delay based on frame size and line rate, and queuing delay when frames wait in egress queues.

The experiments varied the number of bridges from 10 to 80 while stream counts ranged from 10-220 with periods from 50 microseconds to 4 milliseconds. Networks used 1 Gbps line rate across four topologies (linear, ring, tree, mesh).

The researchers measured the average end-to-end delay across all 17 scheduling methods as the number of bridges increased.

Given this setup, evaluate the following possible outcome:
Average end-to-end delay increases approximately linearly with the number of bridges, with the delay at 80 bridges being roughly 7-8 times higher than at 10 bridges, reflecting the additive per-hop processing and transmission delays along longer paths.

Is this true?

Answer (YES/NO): NO